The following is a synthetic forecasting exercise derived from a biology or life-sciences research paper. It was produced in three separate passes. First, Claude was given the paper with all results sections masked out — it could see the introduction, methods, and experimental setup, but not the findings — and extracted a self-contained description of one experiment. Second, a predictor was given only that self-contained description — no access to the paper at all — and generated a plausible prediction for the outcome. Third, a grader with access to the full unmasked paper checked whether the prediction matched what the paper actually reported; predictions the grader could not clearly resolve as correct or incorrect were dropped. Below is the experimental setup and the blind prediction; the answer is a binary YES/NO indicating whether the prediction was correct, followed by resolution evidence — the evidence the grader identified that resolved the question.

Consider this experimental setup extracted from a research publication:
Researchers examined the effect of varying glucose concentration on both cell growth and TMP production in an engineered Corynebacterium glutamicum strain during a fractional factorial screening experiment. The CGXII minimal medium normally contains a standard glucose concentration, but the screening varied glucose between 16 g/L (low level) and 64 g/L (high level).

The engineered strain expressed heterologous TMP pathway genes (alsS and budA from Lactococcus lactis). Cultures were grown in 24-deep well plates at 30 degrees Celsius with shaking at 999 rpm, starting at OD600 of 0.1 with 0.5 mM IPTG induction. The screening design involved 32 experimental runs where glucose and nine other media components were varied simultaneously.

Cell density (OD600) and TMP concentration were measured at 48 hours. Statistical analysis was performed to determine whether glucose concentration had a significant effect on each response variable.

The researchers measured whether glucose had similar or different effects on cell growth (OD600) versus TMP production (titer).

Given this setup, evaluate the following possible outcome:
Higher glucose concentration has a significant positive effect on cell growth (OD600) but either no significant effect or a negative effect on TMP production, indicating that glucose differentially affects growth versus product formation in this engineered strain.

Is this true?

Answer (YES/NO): NO